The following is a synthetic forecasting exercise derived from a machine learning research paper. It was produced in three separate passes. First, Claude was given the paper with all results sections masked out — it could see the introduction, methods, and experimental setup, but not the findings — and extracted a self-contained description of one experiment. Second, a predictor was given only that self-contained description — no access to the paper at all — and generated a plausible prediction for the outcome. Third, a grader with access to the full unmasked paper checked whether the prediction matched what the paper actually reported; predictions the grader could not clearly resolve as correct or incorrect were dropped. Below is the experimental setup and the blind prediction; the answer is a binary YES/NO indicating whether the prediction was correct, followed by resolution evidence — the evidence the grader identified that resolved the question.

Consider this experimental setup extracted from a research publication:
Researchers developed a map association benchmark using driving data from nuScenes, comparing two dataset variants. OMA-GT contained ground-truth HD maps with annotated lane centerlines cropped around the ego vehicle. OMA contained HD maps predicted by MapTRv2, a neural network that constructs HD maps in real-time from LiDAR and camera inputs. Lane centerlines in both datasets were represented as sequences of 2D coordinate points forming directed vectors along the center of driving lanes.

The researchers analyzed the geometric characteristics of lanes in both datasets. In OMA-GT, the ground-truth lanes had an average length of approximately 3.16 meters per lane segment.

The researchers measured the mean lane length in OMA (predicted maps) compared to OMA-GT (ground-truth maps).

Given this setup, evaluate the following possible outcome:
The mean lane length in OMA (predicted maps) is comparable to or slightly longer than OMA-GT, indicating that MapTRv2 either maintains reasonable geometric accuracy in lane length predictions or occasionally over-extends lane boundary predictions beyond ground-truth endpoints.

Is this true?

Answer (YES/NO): NO